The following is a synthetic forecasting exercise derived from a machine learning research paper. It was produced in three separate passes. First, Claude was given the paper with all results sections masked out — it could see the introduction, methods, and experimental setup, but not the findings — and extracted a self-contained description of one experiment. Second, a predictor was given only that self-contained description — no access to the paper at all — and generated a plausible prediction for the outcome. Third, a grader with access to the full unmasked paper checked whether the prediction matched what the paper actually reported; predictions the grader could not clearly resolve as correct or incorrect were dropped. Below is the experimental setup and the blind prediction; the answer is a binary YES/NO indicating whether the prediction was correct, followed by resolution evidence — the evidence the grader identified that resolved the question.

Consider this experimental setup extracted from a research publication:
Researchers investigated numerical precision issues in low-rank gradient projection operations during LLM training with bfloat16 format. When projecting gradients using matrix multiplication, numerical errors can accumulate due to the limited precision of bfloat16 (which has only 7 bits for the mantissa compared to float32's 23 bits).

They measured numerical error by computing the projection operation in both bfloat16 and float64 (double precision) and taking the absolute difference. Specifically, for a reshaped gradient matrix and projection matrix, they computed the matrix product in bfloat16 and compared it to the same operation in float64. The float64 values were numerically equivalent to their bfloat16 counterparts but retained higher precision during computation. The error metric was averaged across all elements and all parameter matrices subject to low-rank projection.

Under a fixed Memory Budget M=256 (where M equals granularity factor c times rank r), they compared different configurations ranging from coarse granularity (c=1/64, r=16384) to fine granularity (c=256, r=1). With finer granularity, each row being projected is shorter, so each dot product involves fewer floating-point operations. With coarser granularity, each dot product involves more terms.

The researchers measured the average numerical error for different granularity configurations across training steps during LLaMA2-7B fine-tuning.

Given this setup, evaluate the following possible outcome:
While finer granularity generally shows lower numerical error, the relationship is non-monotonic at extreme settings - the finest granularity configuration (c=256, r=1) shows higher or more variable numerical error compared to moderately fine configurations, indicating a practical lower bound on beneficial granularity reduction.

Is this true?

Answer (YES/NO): NO